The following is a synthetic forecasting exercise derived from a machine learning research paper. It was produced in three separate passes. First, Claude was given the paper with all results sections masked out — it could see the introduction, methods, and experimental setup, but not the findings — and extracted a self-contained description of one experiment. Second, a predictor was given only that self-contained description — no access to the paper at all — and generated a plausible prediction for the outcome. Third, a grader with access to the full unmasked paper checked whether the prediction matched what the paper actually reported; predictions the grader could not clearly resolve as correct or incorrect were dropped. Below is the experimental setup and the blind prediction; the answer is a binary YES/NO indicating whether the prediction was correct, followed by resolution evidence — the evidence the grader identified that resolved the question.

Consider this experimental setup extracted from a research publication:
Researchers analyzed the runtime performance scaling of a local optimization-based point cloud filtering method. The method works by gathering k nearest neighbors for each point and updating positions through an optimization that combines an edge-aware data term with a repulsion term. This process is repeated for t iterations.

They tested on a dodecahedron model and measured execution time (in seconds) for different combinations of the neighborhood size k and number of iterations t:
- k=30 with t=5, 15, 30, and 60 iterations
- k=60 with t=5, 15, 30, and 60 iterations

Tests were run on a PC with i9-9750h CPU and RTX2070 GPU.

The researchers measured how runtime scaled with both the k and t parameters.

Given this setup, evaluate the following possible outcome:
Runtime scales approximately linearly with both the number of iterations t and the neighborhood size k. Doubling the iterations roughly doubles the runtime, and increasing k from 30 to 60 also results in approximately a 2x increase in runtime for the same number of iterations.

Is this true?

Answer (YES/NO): NO